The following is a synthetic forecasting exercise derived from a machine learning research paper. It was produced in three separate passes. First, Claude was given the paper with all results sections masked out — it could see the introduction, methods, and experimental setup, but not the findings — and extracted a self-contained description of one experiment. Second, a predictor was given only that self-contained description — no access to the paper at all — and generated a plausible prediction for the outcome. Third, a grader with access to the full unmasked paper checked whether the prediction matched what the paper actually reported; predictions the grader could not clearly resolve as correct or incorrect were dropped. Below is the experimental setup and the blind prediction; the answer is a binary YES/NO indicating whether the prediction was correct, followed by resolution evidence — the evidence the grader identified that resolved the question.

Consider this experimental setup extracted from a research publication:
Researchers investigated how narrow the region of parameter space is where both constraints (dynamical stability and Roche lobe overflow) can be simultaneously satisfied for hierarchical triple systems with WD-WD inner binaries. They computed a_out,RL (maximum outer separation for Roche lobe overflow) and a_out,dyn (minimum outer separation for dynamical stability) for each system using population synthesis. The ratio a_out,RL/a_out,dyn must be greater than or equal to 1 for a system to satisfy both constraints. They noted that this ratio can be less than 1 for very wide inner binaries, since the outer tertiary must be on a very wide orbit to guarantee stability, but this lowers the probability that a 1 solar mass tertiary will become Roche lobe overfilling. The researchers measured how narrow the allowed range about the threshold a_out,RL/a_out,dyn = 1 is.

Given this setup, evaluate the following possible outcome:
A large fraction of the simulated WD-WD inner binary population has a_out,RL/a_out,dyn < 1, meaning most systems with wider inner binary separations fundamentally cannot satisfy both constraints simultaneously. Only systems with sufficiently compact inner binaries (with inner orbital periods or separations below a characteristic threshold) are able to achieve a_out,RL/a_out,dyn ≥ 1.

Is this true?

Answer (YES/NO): YES